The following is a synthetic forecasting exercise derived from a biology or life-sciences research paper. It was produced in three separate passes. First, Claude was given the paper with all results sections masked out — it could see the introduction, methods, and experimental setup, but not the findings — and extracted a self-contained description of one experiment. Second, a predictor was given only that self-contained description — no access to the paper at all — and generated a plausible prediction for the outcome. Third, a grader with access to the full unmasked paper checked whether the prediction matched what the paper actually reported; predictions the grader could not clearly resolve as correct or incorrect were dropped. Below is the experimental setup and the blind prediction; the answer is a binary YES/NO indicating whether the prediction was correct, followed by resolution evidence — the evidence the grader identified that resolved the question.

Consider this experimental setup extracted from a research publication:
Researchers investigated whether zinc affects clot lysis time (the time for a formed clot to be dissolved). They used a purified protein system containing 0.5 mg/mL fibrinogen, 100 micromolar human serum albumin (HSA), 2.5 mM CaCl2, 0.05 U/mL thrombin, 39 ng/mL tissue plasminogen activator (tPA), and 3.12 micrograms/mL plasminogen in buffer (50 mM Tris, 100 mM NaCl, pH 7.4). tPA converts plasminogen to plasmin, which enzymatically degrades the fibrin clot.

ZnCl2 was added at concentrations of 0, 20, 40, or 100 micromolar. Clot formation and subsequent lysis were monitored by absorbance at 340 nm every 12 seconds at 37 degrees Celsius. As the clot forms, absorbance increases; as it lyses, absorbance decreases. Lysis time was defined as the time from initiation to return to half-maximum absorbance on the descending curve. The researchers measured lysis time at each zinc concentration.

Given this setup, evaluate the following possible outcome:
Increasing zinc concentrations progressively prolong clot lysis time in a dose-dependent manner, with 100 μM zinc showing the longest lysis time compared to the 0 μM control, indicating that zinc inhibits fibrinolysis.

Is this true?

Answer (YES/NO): YES